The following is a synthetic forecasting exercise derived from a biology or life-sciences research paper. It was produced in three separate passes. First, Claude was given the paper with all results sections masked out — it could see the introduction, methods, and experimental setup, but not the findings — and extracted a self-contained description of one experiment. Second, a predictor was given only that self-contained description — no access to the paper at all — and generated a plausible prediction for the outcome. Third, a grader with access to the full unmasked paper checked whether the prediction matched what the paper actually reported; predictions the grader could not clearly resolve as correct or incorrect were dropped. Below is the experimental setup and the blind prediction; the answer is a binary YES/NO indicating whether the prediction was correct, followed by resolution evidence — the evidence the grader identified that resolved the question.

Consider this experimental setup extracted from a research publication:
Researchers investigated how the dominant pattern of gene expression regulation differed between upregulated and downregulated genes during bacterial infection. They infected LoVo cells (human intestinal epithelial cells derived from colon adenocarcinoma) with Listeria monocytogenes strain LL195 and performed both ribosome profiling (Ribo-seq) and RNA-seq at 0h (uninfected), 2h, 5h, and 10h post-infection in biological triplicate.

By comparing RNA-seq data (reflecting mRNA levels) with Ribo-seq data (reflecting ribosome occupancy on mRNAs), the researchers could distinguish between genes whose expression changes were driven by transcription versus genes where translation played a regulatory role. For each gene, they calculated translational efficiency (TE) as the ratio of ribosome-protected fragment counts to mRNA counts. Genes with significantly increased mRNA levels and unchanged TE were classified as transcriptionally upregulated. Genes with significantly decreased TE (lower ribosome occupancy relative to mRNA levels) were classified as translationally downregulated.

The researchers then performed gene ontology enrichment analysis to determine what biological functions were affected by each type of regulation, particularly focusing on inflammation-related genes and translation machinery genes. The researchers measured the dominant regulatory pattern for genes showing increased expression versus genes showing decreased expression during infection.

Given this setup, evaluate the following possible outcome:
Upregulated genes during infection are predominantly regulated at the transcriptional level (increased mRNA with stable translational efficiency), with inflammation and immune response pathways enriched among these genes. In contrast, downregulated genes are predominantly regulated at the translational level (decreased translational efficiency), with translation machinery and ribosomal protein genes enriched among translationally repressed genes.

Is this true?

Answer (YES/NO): YES